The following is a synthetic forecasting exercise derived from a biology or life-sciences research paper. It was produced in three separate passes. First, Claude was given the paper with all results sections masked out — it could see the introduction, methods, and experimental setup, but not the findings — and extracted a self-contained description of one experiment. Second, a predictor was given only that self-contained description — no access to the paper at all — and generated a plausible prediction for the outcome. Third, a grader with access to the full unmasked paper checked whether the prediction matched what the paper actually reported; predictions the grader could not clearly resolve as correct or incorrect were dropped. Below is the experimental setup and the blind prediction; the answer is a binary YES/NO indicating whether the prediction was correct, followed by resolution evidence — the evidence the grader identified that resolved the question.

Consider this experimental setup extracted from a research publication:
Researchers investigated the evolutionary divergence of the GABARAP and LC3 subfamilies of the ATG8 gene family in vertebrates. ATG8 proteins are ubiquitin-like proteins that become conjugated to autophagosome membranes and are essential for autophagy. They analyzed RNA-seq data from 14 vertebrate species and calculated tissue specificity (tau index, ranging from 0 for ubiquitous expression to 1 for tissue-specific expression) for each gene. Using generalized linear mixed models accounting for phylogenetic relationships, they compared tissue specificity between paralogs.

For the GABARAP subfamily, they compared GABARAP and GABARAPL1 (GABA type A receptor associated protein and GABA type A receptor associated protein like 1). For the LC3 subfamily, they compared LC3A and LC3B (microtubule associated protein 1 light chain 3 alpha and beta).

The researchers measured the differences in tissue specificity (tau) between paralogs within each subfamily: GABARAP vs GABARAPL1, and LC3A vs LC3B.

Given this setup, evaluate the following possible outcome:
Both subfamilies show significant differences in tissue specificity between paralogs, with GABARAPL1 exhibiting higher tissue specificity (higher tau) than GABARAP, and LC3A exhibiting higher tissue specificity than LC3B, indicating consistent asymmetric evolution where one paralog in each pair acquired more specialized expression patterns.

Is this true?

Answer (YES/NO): NO